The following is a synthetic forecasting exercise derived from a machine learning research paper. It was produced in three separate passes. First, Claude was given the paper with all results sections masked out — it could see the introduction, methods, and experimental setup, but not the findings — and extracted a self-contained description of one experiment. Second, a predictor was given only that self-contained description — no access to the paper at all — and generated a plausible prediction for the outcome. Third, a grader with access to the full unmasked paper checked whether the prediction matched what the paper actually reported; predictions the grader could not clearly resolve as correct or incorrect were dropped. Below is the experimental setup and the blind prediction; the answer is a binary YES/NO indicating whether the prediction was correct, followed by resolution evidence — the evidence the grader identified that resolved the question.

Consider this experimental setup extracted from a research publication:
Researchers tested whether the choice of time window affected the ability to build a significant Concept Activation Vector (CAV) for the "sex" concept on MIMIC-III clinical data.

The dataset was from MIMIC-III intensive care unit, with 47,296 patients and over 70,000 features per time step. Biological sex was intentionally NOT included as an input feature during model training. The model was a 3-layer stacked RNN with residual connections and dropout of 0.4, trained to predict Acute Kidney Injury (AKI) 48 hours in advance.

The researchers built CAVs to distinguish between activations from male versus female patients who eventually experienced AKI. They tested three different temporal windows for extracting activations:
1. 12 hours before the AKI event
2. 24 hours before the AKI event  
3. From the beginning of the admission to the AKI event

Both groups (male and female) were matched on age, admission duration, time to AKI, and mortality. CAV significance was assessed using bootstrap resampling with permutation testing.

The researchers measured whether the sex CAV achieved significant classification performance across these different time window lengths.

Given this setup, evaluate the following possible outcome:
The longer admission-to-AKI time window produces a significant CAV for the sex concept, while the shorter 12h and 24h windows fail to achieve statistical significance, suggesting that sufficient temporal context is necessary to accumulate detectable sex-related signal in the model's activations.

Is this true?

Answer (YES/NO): NO